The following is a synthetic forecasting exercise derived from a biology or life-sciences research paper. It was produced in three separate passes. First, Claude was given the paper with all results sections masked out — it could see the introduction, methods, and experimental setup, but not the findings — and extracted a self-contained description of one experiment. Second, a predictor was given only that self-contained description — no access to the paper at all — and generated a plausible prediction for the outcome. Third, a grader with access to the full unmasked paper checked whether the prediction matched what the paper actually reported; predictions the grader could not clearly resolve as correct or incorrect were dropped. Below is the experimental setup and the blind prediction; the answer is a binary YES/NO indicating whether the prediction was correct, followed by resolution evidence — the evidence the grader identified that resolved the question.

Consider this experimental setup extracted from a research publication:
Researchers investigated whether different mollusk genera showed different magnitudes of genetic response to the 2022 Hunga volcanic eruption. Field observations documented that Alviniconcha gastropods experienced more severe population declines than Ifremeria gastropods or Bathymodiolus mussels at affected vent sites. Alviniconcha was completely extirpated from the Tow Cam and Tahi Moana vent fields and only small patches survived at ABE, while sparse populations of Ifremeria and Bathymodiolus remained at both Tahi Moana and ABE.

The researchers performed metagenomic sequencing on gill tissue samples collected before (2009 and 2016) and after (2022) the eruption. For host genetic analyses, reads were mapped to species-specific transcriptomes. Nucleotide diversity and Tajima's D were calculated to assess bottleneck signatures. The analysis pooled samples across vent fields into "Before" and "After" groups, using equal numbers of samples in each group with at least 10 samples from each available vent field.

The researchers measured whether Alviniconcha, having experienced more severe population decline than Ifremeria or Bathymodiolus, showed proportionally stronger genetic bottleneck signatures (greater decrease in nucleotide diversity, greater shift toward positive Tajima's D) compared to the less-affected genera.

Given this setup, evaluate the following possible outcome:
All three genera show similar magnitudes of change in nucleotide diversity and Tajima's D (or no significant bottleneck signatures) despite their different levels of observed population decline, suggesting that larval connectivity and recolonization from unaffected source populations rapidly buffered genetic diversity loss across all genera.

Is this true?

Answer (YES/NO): YES